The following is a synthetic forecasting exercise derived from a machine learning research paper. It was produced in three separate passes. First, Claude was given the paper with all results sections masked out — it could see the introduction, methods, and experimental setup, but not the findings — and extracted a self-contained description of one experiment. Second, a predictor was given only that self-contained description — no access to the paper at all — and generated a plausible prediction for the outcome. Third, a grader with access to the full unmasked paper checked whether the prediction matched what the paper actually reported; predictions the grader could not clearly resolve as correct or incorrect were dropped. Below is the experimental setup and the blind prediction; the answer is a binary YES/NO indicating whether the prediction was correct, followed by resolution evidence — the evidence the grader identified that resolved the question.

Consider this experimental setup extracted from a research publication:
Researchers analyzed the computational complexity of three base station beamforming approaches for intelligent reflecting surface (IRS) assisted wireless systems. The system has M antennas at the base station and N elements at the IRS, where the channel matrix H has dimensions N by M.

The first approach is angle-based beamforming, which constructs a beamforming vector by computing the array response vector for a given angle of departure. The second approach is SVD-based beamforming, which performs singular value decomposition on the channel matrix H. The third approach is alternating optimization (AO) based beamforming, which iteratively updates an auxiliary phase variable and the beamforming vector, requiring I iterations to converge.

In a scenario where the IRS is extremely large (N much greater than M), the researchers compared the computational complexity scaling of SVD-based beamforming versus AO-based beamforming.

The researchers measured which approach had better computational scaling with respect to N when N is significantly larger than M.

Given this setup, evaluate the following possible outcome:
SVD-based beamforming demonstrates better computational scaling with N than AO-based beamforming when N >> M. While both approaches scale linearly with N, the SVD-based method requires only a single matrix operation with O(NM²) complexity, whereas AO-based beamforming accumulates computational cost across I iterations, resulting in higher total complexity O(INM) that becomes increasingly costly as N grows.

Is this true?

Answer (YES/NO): NO